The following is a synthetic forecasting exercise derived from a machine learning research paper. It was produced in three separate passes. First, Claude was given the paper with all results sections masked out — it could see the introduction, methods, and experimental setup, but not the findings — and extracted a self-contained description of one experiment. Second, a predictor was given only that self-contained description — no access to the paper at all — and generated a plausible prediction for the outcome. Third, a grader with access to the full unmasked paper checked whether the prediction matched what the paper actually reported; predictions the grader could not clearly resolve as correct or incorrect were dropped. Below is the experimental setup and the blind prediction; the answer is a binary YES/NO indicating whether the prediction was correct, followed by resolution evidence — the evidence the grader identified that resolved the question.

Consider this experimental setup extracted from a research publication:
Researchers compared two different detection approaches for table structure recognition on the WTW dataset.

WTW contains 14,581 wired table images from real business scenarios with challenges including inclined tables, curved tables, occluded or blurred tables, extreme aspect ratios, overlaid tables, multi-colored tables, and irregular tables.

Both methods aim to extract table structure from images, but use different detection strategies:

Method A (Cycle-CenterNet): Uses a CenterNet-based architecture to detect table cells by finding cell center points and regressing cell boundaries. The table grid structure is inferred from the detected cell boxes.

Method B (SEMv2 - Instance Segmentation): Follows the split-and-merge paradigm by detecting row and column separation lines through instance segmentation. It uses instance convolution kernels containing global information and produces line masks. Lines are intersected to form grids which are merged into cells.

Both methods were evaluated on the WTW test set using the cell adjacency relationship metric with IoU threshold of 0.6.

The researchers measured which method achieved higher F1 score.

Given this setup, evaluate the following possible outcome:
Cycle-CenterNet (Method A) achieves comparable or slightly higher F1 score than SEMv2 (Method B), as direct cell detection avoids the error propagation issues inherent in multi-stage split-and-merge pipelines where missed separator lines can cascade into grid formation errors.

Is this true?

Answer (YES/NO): NO